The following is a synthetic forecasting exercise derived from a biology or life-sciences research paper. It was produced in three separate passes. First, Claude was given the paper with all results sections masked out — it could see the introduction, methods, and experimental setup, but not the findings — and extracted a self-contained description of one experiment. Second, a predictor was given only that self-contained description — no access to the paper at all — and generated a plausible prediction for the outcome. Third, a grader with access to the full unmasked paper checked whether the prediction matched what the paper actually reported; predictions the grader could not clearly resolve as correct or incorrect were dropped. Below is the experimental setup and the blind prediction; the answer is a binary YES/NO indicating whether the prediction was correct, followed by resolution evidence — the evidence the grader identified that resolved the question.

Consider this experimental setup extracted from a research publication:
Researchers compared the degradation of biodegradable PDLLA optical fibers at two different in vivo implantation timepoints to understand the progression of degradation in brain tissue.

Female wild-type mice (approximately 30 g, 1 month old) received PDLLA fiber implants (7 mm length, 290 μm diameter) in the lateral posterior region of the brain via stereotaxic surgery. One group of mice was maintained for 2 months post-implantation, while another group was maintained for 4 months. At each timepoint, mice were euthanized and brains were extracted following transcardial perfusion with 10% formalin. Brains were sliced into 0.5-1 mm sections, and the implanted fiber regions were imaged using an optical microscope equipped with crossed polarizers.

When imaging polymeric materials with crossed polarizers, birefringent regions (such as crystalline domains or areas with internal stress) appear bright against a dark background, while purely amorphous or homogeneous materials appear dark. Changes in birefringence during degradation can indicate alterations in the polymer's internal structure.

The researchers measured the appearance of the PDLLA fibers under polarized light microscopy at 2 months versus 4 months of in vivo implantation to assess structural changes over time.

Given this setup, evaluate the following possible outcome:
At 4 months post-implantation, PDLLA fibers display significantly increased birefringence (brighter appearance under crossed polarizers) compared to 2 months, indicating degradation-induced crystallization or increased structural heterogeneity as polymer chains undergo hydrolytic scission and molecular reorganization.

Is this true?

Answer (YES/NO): NO